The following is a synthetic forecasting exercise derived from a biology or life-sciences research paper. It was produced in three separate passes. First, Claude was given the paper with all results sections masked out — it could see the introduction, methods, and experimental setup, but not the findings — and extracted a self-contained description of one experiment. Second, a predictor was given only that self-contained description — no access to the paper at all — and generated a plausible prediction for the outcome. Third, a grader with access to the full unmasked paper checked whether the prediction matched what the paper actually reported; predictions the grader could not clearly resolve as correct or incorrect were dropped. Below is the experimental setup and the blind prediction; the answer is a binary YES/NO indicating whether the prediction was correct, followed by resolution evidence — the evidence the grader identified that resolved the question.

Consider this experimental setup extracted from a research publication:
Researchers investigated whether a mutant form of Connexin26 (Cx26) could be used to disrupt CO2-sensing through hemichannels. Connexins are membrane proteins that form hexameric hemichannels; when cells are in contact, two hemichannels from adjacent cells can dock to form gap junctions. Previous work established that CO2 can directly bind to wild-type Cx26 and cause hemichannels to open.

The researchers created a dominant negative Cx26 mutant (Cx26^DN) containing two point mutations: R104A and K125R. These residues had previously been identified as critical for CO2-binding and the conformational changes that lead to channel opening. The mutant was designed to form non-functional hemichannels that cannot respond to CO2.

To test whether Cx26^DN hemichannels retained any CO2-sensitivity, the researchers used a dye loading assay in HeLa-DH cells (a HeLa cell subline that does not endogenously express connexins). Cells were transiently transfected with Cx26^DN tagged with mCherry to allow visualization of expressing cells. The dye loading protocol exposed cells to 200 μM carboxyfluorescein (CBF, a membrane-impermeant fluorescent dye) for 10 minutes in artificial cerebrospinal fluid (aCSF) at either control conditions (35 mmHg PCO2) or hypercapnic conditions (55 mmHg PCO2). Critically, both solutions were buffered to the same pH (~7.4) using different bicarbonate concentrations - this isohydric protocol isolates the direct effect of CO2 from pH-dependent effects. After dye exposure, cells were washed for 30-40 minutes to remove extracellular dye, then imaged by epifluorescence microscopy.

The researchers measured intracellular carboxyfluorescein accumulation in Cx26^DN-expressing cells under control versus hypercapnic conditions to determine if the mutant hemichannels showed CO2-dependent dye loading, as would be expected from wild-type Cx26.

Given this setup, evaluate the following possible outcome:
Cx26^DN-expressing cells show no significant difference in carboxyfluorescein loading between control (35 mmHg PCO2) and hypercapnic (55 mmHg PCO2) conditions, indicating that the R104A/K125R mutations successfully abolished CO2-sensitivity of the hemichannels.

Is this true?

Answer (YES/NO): YES